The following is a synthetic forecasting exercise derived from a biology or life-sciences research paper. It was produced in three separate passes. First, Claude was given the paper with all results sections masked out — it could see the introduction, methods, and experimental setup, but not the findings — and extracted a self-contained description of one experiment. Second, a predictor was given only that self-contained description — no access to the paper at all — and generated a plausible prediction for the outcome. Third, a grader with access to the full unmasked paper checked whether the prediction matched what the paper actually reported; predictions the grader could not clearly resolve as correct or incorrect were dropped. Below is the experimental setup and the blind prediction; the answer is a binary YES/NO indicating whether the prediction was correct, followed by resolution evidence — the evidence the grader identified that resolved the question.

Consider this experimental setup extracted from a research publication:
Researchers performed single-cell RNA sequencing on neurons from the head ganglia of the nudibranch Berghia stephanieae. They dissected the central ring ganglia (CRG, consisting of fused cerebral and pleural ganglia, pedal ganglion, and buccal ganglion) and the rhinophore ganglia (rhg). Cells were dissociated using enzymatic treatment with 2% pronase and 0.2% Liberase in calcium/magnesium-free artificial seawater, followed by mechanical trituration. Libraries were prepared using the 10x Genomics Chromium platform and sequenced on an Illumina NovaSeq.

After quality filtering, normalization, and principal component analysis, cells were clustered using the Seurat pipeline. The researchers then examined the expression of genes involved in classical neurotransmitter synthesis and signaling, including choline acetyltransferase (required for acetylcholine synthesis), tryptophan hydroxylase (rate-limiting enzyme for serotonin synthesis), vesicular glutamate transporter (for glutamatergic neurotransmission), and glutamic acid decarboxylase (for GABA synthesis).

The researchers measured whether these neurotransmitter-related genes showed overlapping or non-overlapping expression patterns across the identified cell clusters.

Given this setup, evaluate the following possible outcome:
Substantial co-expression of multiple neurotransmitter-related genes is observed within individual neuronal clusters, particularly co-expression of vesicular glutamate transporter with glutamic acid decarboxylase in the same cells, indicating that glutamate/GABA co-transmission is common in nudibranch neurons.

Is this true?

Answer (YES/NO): NO